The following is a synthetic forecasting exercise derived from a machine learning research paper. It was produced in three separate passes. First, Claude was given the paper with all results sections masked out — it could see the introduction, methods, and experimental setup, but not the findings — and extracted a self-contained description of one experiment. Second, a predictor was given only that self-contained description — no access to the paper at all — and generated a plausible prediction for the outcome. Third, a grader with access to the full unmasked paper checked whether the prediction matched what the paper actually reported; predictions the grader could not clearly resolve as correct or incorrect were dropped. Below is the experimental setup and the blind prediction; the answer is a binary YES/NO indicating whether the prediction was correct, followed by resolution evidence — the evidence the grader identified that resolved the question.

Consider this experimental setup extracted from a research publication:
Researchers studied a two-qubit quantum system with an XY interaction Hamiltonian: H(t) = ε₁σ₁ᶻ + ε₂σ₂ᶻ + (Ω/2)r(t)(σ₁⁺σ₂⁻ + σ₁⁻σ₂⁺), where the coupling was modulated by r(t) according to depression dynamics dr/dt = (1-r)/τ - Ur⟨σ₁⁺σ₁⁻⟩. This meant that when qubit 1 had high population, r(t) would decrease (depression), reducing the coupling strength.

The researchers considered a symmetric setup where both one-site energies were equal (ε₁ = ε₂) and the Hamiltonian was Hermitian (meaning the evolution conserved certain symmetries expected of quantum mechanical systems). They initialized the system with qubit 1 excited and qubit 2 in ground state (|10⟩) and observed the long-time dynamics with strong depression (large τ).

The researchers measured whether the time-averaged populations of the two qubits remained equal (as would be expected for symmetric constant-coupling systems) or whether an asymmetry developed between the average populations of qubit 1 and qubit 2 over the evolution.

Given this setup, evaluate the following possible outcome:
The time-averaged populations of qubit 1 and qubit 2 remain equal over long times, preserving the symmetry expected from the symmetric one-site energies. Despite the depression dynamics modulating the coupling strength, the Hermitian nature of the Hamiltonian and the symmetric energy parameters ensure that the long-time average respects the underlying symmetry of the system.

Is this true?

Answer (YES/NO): NO